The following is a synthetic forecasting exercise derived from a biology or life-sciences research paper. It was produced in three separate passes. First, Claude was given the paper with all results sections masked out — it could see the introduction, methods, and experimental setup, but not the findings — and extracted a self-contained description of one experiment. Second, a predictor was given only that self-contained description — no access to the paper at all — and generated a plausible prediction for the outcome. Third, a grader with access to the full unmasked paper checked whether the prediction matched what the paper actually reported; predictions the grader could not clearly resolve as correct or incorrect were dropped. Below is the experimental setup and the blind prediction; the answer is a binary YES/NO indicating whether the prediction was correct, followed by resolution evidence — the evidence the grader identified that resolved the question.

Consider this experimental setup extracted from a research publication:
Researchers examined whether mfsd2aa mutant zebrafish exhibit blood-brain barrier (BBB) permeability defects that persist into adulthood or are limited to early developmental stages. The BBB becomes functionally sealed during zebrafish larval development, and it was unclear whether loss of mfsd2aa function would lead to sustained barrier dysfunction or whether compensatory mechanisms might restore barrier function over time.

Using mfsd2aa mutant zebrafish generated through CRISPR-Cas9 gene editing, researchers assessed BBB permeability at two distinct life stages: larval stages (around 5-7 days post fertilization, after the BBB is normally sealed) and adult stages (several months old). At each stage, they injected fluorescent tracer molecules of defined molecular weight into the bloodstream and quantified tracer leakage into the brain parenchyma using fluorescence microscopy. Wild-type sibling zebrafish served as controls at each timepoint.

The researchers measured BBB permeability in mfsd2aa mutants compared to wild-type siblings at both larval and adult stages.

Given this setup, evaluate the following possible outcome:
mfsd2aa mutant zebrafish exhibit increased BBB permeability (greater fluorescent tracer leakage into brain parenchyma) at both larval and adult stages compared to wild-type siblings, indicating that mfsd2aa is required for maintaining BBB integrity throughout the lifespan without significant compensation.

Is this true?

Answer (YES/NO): YES